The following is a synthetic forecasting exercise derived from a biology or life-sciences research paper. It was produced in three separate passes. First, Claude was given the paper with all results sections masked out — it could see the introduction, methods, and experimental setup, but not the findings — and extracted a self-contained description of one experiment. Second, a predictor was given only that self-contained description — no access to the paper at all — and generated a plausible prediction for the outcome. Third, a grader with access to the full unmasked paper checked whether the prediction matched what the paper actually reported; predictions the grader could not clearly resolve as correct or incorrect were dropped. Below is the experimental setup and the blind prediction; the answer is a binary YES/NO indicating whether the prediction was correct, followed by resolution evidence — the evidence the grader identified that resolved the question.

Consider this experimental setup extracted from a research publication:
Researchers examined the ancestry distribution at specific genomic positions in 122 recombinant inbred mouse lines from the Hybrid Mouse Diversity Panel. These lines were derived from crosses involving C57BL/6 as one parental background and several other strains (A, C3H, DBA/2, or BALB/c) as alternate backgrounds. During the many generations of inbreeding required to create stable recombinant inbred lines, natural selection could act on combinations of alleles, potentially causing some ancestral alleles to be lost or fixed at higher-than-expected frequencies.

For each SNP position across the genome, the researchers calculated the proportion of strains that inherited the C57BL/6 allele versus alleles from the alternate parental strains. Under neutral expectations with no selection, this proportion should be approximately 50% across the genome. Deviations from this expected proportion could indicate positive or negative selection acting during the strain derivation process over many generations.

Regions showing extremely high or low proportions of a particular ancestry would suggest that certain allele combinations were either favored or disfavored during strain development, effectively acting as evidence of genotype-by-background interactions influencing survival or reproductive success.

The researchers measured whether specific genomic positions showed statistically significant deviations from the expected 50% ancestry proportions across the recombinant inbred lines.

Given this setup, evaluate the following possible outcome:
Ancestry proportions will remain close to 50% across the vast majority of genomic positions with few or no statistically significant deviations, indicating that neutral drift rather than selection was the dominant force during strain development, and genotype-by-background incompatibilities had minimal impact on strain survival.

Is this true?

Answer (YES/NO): NO